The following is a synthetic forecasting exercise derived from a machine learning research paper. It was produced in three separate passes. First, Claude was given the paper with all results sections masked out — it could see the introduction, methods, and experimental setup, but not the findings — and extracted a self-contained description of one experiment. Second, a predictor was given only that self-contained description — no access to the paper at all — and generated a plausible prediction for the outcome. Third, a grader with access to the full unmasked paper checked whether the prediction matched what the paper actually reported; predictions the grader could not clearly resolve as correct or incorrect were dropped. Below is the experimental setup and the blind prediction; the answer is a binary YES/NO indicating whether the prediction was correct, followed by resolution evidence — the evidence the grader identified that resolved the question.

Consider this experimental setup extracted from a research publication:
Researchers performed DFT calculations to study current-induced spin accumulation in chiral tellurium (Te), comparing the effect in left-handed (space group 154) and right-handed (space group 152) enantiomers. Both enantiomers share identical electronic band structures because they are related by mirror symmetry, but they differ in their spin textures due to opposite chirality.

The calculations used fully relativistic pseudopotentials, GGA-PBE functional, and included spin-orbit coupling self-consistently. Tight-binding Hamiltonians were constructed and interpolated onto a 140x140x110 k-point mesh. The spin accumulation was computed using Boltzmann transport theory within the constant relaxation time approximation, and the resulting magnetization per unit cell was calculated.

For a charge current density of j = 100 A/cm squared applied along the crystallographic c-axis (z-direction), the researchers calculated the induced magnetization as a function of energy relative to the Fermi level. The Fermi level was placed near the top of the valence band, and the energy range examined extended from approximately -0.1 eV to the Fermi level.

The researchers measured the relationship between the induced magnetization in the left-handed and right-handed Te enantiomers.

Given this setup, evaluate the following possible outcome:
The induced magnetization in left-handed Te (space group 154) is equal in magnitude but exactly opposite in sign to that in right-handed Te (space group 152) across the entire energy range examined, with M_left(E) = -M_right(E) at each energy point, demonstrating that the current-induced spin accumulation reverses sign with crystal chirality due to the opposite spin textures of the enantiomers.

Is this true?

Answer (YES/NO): YES